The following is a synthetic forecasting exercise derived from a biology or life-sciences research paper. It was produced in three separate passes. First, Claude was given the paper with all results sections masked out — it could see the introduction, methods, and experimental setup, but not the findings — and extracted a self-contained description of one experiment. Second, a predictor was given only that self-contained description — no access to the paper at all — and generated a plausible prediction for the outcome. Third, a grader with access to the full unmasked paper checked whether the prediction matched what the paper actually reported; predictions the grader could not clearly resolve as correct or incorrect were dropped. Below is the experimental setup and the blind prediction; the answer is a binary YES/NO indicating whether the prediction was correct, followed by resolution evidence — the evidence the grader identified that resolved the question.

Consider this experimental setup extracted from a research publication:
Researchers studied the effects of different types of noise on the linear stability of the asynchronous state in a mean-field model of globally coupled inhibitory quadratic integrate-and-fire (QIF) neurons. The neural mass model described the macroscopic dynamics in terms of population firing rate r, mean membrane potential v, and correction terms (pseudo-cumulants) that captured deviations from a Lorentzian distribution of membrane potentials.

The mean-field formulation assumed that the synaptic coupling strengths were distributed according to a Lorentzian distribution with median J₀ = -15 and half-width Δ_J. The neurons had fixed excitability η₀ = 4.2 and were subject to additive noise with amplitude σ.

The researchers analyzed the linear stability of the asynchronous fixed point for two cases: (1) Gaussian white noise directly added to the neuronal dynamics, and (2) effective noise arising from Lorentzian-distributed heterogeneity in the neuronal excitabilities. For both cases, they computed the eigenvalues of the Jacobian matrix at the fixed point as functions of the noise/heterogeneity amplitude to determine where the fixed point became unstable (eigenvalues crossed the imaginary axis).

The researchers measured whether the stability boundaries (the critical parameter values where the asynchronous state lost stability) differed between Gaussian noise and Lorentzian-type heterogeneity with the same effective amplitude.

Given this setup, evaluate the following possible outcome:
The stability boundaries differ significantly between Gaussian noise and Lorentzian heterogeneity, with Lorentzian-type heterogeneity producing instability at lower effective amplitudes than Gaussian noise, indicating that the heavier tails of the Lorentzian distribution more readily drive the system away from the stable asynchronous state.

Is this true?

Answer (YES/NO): NO